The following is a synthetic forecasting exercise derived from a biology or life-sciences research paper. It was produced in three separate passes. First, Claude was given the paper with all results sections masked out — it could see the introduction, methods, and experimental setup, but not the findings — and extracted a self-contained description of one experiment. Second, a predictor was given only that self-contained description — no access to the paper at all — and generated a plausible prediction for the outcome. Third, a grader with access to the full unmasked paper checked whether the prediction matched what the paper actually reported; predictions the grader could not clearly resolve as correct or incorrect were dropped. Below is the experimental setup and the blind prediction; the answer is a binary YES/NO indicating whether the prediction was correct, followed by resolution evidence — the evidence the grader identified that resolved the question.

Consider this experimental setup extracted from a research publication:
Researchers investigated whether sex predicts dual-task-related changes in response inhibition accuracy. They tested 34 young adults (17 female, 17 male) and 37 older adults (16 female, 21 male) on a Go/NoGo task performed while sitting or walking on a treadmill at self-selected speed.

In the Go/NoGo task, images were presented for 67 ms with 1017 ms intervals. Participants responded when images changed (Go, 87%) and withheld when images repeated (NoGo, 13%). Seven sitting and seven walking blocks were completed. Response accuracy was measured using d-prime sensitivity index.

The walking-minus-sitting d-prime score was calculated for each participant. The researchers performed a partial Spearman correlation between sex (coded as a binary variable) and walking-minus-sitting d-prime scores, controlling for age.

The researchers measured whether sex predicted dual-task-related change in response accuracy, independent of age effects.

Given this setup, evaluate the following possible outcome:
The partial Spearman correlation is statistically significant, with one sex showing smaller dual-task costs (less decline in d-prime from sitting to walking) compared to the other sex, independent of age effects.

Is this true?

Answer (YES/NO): NO